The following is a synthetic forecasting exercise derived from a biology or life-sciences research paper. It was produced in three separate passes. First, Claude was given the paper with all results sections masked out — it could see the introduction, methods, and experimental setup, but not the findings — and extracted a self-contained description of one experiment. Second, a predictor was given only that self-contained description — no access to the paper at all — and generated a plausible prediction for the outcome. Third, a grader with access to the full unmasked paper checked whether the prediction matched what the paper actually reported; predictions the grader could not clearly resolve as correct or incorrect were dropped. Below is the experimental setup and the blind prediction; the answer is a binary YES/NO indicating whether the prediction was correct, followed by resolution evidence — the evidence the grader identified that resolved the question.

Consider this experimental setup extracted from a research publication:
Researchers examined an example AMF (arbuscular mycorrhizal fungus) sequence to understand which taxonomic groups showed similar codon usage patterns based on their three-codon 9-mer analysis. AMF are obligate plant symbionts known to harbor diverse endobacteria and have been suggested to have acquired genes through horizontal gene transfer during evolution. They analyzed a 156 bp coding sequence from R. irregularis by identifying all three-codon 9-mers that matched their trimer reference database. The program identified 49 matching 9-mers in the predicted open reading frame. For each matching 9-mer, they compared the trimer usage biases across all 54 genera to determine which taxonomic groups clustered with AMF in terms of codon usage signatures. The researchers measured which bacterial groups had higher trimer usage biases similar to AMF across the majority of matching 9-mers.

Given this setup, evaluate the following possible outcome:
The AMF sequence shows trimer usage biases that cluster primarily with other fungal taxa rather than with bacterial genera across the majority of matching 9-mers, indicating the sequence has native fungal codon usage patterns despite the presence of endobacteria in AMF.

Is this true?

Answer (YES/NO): NO